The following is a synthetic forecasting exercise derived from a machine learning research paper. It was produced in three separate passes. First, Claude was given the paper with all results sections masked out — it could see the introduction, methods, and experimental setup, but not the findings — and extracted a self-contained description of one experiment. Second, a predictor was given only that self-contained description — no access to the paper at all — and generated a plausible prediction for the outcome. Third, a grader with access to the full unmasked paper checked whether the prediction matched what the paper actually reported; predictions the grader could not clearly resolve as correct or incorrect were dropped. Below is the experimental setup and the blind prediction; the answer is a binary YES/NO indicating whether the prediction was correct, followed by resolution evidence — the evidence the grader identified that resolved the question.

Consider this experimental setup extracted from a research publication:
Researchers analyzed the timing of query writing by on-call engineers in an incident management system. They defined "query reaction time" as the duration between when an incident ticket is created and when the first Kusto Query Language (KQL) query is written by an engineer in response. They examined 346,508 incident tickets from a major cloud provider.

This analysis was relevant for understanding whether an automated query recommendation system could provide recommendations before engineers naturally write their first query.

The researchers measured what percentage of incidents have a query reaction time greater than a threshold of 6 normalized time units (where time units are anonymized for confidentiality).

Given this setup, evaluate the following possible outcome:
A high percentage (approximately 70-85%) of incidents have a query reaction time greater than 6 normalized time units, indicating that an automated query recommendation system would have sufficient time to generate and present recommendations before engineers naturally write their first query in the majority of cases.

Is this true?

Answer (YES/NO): NO